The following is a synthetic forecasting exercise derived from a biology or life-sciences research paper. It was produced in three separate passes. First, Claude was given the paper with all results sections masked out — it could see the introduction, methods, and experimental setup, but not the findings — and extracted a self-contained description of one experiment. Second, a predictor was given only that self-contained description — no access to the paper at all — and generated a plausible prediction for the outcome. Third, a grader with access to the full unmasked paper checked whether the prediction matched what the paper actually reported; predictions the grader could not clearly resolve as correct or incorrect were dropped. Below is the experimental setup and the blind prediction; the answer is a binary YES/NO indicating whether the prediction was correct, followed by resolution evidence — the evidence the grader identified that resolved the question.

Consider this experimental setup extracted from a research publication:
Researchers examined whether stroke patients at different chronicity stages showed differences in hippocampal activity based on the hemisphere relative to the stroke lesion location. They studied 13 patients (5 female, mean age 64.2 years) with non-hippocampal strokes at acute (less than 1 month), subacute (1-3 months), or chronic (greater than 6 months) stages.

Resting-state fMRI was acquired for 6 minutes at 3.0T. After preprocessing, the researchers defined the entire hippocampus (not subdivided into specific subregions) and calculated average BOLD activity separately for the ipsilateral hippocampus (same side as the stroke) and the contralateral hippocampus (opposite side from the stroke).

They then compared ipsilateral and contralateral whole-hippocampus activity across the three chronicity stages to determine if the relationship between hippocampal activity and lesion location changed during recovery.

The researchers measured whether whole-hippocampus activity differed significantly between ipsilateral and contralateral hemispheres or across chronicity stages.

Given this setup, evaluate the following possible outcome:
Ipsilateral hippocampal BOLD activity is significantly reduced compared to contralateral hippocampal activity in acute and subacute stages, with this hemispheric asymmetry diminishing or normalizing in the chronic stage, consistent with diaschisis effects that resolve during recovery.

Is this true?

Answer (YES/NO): NO